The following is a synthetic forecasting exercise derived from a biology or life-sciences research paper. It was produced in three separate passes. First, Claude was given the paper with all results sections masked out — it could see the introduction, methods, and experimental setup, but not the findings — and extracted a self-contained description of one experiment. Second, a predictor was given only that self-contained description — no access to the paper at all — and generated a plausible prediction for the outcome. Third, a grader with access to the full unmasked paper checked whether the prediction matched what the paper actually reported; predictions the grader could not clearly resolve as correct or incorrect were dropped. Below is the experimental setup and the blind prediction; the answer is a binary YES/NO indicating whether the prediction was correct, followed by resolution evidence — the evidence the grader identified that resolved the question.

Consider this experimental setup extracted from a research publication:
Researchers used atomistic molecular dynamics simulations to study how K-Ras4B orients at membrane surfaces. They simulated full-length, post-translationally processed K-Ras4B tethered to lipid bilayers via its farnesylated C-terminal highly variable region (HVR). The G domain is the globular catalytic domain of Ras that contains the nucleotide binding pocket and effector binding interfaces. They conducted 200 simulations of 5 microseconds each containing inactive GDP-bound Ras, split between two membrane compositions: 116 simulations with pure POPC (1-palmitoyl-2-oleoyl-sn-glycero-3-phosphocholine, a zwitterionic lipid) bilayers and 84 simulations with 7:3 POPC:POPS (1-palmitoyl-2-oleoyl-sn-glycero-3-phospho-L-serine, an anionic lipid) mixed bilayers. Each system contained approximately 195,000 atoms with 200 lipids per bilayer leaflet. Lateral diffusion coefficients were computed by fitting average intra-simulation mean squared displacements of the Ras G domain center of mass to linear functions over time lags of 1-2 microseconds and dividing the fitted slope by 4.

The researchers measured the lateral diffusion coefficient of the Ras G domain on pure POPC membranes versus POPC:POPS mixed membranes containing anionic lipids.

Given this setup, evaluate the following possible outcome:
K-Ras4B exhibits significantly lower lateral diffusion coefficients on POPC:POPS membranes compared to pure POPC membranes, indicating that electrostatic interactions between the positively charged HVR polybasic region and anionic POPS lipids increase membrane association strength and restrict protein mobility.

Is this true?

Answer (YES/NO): YES